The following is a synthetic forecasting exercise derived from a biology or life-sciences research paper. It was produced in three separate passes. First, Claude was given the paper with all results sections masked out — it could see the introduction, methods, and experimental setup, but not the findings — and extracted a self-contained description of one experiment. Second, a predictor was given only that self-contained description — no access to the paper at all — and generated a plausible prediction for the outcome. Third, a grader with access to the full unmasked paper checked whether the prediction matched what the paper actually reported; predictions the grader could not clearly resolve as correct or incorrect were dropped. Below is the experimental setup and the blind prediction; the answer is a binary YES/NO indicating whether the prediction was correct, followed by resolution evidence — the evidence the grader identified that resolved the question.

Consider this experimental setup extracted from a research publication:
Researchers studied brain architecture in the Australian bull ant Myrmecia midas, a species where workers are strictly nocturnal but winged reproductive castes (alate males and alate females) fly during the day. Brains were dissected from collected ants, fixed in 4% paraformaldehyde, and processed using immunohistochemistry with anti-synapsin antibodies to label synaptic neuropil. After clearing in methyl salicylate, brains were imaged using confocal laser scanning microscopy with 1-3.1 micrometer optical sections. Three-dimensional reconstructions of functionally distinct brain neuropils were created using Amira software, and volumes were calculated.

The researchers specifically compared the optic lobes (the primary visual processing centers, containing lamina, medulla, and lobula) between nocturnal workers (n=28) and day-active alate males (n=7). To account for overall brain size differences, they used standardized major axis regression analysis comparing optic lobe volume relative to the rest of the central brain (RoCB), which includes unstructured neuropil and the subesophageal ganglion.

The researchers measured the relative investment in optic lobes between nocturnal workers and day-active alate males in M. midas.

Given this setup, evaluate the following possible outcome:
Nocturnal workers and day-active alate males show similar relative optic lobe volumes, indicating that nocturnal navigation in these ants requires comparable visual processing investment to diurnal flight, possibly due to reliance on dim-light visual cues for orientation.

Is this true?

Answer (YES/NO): NO